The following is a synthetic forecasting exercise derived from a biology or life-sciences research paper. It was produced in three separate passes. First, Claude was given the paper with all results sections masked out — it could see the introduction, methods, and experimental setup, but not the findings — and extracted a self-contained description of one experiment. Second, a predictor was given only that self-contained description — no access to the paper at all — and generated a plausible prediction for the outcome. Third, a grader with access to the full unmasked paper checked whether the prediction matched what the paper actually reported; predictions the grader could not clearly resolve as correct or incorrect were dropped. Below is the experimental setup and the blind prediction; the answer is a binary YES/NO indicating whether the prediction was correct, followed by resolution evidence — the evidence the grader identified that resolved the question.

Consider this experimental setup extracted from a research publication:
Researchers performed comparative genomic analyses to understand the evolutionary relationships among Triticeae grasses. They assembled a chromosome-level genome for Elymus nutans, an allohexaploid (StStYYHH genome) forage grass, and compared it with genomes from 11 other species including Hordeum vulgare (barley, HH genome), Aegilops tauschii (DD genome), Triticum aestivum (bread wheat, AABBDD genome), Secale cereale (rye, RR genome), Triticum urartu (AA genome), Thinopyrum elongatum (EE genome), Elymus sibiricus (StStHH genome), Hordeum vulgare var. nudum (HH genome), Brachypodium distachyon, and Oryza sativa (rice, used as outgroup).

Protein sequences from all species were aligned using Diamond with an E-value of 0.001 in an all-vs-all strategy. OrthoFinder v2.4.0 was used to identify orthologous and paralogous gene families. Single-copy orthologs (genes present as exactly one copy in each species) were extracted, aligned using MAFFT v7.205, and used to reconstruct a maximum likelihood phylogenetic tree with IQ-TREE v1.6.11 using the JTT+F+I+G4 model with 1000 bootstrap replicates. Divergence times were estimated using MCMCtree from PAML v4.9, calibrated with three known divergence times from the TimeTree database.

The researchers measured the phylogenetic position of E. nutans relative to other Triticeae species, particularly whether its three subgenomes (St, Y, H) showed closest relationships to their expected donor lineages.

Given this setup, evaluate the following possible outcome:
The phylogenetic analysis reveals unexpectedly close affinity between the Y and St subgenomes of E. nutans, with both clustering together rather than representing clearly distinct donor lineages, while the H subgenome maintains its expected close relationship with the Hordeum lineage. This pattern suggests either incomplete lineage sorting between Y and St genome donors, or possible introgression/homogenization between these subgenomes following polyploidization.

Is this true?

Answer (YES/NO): NO